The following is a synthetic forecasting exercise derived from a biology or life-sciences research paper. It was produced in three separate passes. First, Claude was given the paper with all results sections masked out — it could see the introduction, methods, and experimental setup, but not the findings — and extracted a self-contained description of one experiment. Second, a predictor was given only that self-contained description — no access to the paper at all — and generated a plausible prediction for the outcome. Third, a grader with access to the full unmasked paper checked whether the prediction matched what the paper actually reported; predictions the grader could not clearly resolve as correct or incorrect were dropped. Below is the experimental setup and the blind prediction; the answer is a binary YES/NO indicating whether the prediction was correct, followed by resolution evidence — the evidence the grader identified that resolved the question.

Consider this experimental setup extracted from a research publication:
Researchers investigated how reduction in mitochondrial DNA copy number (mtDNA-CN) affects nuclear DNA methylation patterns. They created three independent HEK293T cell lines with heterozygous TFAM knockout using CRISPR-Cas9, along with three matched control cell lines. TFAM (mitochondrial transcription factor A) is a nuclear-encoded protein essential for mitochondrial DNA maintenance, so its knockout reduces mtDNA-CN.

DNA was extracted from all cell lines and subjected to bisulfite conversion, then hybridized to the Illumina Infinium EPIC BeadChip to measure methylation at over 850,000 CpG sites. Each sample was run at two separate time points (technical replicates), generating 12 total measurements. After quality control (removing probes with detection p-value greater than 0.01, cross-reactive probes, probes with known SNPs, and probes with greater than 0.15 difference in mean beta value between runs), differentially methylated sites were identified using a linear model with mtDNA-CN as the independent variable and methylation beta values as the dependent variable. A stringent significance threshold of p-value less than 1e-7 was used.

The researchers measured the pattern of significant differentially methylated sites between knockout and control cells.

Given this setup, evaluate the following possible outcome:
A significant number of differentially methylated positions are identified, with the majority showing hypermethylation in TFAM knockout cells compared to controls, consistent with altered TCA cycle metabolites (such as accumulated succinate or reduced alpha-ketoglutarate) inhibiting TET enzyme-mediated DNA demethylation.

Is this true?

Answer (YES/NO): NO